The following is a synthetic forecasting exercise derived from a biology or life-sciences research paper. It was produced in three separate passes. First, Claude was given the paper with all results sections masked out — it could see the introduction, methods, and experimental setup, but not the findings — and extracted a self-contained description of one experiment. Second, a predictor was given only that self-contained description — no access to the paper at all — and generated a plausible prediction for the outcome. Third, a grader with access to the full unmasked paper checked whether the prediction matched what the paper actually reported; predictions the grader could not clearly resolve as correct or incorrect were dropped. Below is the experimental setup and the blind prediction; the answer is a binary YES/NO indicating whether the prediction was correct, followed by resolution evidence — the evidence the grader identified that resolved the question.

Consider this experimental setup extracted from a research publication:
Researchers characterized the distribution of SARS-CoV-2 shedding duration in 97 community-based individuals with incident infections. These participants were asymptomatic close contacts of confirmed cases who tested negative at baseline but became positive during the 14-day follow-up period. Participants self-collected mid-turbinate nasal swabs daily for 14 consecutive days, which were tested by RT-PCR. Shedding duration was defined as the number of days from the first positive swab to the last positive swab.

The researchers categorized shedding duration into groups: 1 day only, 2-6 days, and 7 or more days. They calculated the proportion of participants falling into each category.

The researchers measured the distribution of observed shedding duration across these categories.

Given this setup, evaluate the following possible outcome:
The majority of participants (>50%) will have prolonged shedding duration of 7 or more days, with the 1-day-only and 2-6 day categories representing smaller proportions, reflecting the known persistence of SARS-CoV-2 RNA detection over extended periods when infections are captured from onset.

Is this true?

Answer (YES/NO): NO